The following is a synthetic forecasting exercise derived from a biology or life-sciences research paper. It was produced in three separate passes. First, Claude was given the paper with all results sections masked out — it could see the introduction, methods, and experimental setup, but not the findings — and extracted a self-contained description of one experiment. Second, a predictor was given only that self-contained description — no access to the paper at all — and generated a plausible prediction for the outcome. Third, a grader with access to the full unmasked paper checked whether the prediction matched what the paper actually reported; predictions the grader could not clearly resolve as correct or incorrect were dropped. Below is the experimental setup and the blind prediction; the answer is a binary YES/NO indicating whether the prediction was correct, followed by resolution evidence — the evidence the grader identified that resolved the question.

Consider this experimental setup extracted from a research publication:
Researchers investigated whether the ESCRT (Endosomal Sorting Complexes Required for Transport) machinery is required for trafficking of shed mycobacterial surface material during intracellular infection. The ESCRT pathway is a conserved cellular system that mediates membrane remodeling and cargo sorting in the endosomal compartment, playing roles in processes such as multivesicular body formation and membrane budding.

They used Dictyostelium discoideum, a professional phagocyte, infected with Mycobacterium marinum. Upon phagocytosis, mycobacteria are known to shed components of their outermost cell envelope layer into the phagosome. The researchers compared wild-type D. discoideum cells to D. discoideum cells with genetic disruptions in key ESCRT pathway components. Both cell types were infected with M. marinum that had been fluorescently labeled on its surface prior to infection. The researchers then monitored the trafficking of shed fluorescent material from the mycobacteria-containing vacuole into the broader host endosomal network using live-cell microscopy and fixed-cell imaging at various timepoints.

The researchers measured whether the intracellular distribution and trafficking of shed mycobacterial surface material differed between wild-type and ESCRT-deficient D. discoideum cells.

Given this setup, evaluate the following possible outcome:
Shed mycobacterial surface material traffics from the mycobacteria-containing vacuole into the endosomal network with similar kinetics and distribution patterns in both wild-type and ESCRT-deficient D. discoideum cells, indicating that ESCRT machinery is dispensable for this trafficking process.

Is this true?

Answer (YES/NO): NO